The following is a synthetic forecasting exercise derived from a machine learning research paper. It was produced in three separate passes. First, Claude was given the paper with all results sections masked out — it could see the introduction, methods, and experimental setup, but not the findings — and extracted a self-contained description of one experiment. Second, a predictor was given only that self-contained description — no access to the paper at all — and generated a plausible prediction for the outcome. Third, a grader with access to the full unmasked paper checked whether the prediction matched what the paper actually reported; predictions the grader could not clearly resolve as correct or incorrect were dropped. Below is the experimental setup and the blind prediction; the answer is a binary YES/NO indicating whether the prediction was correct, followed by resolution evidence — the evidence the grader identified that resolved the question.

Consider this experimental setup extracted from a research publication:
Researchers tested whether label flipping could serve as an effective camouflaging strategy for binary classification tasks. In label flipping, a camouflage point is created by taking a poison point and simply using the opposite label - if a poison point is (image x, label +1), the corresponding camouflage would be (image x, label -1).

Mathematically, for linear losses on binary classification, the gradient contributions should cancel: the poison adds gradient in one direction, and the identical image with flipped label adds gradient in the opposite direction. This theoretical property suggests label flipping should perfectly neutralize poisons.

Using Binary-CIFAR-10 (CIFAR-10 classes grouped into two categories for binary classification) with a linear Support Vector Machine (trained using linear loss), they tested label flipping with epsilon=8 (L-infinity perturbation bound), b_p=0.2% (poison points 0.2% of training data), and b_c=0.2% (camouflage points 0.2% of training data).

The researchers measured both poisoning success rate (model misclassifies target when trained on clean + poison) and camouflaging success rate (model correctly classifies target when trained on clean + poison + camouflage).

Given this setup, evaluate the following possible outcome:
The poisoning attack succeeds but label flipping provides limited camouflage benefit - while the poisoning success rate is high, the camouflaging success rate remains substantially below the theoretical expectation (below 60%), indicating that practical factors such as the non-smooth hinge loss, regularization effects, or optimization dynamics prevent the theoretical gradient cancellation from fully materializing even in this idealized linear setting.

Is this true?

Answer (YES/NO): NO